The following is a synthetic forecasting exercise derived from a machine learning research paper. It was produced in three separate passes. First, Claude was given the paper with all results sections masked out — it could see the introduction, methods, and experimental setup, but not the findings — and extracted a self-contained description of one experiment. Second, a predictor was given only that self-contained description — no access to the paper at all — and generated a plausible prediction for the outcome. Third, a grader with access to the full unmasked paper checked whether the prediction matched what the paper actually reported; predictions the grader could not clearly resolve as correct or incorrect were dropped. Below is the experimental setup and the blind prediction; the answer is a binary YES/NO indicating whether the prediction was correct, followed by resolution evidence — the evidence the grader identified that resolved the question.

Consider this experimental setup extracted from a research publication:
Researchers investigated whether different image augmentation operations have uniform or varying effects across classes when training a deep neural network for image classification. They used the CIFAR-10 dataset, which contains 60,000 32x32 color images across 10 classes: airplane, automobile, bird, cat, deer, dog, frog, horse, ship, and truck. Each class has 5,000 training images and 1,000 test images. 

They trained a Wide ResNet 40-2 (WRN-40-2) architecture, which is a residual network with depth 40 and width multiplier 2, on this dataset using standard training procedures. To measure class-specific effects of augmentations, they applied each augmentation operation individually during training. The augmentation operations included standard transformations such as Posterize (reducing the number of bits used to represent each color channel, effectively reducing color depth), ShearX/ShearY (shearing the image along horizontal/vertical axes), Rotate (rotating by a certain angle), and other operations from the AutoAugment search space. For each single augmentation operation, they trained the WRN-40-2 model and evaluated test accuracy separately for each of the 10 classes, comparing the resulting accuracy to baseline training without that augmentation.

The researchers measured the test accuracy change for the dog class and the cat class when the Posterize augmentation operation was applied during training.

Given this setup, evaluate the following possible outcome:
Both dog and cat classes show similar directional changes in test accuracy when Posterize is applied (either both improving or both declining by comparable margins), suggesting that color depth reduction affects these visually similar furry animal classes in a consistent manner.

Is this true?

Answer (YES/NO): NO